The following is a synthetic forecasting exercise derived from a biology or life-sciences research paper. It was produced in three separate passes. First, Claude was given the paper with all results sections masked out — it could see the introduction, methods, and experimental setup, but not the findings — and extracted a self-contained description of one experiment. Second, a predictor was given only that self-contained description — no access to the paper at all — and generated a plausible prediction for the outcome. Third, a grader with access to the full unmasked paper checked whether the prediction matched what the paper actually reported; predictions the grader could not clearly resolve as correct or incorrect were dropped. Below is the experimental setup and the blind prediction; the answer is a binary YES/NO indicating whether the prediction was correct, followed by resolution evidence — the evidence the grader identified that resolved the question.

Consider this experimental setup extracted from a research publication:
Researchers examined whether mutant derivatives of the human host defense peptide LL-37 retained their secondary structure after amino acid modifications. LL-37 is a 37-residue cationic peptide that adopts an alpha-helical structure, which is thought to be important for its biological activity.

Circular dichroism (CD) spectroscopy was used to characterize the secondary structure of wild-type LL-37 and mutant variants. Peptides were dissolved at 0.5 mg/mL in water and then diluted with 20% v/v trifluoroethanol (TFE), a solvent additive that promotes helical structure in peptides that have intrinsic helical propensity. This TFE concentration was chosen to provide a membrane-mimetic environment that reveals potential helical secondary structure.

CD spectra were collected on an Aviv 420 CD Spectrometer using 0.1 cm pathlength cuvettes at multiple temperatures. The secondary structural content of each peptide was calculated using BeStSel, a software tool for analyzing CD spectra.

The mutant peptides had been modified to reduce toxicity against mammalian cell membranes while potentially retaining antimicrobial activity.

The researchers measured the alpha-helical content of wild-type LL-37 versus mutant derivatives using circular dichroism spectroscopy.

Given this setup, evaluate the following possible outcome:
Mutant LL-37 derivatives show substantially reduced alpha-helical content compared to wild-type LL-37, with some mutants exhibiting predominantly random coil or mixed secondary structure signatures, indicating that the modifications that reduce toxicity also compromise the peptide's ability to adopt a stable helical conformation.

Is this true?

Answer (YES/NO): NO